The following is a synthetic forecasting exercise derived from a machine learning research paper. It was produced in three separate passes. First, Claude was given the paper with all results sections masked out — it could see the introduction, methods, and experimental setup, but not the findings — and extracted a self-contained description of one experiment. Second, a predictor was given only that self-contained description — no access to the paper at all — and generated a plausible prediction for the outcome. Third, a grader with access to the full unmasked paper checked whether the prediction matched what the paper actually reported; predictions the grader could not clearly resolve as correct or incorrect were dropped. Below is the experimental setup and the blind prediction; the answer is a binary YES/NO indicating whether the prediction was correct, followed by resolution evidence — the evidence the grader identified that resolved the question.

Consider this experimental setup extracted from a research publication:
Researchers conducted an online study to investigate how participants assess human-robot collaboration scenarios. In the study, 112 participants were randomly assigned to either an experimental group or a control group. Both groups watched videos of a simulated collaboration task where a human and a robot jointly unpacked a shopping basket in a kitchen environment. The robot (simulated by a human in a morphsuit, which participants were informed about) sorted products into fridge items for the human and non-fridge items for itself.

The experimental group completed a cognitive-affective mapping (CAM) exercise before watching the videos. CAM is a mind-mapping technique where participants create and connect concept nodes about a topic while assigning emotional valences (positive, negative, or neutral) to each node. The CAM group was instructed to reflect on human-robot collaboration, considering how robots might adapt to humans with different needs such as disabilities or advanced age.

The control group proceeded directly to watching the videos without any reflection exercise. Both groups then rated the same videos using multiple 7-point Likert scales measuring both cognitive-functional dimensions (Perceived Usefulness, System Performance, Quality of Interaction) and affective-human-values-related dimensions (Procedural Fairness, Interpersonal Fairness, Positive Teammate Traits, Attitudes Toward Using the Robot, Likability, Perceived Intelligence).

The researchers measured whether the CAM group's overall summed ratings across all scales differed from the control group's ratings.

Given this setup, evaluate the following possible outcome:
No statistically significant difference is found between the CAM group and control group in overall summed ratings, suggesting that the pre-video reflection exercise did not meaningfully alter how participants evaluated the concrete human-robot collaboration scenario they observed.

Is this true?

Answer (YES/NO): YES